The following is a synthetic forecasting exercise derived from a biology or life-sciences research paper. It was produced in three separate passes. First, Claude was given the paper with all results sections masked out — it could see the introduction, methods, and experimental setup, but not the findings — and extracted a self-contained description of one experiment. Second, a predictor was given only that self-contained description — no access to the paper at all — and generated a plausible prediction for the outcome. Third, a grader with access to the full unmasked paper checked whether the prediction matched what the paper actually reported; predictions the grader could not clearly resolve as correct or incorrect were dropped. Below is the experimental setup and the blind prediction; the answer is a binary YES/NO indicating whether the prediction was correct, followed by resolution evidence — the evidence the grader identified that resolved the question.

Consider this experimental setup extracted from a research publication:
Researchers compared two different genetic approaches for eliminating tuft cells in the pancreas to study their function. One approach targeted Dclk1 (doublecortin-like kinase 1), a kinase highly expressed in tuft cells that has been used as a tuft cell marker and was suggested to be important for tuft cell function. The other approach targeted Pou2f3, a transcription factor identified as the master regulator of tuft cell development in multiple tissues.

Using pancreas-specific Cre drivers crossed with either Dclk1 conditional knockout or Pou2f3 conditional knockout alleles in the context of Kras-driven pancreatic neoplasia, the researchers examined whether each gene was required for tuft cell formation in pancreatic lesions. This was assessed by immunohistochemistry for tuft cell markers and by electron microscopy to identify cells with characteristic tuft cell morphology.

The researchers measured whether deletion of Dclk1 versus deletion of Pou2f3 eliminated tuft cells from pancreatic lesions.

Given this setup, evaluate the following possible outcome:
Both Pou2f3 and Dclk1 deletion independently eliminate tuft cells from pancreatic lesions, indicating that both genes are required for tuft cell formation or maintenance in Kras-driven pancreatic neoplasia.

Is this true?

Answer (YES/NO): NO